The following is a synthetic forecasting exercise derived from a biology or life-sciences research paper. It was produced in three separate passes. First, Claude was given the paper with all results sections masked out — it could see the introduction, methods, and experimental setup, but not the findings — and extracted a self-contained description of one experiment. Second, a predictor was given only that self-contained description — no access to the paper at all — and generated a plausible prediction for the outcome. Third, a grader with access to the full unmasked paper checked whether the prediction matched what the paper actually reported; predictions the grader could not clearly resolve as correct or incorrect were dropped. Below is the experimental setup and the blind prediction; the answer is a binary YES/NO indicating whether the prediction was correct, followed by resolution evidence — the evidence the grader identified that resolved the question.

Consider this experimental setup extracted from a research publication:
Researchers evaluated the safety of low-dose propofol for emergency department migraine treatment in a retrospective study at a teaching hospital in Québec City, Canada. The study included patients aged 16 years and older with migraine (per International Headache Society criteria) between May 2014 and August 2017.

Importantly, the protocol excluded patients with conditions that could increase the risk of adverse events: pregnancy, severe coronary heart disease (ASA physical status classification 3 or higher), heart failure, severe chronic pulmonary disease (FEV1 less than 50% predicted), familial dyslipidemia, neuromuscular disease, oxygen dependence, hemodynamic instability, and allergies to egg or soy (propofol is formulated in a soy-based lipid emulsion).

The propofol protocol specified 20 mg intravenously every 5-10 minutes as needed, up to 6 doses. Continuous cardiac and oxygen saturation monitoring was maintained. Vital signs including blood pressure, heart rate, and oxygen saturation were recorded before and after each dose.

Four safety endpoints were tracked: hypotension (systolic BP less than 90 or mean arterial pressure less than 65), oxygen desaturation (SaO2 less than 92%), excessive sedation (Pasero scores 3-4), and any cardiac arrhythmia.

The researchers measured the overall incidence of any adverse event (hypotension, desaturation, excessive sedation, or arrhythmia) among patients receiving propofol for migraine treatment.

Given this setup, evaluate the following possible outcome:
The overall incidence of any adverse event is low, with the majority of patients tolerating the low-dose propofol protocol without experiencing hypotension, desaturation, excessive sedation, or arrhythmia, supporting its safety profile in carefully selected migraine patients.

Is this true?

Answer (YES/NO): NO